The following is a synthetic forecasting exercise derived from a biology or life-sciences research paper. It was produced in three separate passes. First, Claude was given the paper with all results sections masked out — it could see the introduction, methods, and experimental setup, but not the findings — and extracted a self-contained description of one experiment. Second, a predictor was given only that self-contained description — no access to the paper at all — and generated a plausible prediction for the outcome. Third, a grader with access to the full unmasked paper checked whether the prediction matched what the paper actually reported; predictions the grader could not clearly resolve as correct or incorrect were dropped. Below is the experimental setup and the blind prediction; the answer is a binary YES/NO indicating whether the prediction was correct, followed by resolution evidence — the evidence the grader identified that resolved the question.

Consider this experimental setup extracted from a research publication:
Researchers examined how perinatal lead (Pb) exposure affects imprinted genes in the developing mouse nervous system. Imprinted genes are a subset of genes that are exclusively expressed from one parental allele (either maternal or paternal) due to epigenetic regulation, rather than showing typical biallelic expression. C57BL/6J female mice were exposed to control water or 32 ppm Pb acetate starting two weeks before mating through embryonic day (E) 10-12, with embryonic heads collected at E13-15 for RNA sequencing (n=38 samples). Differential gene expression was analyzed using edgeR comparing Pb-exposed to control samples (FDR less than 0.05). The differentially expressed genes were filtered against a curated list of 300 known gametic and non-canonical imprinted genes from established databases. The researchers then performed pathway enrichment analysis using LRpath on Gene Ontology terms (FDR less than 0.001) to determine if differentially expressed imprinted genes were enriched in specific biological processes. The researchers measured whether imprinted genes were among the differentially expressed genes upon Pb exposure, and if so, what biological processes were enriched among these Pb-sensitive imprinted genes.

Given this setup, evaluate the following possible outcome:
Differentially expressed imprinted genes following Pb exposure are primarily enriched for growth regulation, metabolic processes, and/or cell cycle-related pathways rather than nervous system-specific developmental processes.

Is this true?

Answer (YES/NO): NO